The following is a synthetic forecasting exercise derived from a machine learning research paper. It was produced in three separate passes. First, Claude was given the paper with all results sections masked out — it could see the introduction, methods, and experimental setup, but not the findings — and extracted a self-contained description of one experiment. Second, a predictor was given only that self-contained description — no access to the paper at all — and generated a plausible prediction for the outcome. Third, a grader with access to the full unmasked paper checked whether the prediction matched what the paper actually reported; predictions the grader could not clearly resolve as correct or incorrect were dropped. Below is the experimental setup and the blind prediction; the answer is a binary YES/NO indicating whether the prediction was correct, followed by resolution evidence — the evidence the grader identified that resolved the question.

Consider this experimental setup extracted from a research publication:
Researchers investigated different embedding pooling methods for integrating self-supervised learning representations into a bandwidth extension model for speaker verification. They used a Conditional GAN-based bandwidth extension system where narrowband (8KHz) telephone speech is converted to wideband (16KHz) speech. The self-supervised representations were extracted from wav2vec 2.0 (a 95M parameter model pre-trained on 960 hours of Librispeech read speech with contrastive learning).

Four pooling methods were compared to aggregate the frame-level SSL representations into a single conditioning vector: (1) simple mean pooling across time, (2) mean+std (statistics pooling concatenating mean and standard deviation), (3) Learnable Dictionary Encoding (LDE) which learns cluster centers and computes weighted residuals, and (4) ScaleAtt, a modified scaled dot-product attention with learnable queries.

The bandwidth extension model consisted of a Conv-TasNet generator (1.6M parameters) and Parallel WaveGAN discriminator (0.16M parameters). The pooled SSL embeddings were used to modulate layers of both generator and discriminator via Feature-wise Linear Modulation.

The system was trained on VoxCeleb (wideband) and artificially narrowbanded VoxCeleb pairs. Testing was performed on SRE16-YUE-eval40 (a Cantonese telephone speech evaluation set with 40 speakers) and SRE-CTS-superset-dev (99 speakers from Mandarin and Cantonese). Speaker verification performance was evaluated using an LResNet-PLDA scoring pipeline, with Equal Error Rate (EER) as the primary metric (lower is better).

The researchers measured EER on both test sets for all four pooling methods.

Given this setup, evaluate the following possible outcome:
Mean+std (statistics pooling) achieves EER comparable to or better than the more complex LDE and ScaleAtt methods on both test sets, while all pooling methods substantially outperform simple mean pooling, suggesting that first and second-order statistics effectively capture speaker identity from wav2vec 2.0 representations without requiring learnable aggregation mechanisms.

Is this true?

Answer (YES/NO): NO